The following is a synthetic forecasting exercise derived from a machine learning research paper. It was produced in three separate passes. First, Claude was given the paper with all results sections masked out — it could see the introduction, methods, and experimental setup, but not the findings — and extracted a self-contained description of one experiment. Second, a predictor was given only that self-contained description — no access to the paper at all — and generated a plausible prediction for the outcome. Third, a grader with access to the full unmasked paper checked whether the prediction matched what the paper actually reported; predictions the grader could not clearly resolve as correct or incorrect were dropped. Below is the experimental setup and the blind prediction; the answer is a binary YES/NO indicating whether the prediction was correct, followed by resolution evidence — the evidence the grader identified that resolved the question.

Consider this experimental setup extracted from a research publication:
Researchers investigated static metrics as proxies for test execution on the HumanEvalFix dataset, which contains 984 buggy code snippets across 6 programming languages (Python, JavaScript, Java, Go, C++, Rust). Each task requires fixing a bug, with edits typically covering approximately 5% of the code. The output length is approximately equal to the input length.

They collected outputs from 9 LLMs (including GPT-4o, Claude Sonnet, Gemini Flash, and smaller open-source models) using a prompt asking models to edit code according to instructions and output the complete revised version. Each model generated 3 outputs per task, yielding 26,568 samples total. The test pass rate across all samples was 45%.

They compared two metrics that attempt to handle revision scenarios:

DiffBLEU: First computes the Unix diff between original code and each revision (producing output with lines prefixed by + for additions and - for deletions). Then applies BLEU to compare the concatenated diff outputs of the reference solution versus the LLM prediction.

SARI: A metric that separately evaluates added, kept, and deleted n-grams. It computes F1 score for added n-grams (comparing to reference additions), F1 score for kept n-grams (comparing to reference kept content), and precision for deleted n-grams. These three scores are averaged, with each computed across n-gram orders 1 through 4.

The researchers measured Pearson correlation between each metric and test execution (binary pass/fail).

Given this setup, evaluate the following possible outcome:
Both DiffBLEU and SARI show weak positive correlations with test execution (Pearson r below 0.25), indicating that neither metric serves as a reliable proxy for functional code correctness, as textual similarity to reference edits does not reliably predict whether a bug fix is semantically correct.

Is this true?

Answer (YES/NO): NO